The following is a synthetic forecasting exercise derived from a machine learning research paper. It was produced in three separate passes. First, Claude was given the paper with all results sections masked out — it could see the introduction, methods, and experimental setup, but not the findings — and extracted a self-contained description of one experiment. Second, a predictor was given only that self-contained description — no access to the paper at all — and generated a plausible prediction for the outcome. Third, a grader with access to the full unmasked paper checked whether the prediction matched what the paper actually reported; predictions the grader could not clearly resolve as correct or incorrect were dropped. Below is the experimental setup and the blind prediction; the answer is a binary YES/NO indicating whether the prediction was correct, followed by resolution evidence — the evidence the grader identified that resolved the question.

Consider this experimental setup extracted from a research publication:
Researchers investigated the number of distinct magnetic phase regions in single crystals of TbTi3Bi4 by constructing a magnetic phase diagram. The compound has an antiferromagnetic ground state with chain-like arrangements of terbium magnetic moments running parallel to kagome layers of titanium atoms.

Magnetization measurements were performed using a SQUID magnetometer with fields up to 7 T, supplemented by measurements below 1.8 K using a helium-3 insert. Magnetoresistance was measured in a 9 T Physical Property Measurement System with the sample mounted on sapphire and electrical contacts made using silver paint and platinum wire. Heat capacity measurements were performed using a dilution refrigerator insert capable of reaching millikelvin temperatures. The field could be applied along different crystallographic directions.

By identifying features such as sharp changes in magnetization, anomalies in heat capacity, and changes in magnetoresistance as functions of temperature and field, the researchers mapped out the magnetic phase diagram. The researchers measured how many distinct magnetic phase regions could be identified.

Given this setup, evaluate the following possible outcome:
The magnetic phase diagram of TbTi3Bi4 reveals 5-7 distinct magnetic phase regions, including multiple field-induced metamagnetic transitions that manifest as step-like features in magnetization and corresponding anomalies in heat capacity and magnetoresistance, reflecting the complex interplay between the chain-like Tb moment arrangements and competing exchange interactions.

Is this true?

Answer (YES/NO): YES